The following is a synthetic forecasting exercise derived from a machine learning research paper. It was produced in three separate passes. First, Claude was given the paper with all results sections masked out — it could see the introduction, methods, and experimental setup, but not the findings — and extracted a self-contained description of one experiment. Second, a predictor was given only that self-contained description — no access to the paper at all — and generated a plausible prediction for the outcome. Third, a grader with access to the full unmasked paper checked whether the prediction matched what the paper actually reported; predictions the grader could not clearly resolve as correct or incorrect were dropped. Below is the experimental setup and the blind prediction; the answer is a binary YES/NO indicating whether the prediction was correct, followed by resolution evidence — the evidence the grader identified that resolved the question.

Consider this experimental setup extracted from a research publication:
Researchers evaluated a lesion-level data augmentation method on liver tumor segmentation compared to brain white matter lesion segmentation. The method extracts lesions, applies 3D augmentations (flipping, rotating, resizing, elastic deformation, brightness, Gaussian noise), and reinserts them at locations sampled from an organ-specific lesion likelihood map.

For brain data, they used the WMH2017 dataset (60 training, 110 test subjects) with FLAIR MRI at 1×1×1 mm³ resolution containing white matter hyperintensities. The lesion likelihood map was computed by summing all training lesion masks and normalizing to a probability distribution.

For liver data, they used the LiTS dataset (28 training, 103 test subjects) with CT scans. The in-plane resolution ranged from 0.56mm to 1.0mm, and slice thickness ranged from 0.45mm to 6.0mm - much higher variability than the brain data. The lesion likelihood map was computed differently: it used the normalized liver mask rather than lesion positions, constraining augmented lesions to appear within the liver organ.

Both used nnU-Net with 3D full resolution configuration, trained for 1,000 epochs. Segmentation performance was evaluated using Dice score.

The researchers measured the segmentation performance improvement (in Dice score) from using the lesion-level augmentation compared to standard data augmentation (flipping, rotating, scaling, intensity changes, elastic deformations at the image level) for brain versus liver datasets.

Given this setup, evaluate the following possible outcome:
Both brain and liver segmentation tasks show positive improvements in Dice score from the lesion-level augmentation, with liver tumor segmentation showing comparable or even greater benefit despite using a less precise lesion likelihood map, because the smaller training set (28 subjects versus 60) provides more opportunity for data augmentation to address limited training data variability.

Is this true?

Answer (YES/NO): NO